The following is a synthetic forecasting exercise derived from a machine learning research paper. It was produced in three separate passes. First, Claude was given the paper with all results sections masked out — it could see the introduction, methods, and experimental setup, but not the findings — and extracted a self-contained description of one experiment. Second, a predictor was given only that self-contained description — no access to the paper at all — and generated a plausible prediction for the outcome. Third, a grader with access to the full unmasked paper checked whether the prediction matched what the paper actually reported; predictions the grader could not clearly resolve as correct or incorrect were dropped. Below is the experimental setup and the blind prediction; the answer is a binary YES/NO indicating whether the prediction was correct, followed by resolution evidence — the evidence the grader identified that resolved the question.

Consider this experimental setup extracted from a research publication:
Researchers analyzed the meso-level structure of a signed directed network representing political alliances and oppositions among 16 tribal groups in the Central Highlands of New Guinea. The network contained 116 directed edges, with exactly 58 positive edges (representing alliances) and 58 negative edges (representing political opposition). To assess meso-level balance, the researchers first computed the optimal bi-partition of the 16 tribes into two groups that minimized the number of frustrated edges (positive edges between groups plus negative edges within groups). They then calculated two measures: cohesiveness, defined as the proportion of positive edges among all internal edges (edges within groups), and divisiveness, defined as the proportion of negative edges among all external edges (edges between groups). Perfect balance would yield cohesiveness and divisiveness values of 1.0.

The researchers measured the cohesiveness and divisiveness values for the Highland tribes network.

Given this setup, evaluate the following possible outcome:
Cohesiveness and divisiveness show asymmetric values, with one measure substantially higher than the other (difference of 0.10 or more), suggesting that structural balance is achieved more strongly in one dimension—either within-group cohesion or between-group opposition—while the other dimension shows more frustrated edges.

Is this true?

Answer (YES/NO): YES